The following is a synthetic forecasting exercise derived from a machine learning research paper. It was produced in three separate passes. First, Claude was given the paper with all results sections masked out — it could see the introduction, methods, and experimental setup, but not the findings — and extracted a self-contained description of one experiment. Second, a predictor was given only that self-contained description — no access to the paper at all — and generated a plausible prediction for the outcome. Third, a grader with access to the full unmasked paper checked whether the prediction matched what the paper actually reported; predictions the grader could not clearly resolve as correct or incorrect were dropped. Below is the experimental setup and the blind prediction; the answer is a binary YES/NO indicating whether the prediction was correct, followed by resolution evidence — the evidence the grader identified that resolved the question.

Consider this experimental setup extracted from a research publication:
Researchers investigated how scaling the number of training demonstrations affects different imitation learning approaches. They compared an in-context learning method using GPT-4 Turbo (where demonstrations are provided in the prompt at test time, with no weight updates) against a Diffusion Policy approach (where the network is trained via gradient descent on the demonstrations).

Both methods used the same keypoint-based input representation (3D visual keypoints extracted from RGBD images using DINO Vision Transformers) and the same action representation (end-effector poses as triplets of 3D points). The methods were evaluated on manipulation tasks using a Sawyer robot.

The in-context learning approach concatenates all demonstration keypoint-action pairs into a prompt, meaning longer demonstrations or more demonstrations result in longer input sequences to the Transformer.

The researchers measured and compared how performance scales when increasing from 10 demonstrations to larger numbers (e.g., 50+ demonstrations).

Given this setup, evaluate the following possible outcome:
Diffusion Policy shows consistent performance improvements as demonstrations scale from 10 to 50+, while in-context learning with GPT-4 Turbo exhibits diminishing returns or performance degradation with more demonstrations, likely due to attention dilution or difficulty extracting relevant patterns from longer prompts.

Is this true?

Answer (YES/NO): YES